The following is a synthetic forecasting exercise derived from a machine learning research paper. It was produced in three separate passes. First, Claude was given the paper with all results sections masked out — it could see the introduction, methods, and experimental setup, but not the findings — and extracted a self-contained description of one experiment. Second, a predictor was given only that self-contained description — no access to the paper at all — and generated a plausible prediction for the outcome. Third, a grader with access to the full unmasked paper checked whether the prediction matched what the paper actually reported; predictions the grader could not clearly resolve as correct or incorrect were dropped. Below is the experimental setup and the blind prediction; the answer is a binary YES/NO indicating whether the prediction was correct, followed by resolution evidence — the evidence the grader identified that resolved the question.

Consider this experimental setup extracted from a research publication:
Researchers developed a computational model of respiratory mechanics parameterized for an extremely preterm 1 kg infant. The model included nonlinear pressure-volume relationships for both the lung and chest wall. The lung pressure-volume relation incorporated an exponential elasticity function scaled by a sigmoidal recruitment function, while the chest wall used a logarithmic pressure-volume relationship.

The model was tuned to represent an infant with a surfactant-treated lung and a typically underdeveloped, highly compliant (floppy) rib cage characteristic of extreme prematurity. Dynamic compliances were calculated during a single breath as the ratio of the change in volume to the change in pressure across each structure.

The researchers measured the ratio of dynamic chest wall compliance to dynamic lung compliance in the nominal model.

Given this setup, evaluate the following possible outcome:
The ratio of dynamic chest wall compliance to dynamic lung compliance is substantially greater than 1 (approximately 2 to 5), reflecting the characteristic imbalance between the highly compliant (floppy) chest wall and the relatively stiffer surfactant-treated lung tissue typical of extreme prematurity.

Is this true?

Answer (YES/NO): YES